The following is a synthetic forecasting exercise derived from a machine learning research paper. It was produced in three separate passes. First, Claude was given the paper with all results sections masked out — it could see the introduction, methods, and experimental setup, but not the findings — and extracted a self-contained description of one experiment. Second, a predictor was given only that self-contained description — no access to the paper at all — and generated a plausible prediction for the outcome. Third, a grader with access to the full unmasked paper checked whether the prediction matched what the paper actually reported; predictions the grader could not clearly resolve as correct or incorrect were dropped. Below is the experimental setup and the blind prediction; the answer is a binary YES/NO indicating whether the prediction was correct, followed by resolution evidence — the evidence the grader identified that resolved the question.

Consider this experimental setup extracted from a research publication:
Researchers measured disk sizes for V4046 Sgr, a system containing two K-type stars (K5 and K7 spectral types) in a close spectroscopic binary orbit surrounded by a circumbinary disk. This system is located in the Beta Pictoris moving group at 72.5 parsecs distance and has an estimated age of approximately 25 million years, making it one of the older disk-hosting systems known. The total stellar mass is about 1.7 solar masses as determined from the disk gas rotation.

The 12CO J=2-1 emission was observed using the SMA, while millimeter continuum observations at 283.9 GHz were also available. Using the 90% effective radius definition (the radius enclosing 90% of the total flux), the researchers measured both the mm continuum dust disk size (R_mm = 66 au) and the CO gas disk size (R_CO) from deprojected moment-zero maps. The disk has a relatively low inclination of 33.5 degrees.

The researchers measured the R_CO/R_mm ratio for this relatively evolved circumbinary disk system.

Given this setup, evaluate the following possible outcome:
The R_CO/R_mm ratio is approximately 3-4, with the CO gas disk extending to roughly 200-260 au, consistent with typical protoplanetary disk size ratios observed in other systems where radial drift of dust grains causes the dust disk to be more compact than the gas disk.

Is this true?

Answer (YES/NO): NO